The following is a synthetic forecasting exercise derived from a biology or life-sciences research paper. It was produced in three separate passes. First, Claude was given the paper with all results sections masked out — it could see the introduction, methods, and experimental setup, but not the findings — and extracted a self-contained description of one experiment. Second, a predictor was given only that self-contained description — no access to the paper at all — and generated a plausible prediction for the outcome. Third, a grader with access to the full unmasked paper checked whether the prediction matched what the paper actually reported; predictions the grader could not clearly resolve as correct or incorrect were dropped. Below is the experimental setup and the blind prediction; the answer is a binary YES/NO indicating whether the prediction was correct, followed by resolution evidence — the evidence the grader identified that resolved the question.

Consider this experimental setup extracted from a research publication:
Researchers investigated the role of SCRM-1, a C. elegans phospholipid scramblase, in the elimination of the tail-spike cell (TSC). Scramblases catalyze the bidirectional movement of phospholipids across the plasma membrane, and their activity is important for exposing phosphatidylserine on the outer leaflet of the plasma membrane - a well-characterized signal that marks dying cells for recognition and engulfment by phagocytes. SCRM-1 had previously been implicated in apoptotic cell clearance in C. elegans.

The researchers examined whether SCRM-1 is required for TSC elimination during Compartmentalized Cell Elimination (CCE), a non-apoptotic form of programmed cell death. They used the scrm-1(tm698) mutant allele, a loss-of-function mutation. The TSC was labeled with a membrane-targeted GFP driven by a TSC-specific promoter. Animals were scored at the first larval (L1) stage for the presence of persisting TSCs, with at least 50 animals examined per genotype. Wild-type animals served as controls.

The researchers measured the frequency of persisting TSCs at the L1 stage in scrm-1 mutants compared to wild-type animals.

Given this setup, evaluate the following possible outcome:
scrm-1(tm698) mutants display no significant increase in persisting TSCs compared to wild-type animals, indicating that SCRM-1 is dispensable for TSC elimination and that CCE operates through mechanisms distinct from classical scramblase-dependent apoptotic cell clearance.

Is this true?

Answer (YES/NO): NO